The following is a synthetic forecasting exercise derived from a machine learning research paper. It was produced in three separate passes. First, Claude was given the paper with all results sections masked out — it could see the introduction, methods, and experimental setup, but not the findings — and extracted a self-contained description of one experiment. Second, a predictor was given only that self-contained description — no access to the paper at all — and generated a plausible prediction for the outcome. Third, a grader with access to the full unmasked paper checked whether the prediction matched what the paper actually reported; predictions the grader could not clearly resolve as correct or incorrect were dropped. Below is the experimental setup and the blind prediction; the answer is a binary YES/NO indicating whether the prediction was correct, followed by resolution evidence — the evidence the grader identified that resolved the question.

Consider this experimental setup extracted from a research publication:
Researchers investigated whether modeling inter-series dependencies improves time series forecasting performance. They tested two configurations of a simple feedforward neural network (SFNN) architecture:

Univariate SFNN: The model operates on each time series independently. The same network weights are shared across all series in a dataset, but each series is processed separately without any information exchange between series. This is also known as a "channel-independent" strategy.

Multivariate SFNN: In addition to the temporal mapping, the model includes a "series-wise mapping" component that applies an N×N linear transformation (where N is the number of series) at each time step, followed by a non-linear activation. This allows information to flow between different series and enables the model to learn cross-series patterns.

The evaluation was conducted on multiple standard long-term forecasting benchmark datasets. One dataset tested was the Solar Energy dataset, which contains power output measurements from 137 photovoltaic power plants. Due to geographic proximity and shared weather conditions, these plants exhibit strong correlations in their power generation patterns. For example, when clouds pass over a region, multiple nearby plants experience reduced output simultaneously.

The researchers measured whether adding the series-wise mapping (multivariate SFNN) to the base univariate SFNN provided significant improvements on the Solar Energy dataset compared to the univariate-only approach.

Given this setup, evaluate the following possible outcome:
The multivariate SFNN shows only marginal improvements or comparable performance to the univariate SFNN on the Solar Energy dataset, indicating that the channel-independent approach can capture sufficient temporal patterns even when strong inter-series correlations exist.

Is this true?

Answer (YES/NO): NO